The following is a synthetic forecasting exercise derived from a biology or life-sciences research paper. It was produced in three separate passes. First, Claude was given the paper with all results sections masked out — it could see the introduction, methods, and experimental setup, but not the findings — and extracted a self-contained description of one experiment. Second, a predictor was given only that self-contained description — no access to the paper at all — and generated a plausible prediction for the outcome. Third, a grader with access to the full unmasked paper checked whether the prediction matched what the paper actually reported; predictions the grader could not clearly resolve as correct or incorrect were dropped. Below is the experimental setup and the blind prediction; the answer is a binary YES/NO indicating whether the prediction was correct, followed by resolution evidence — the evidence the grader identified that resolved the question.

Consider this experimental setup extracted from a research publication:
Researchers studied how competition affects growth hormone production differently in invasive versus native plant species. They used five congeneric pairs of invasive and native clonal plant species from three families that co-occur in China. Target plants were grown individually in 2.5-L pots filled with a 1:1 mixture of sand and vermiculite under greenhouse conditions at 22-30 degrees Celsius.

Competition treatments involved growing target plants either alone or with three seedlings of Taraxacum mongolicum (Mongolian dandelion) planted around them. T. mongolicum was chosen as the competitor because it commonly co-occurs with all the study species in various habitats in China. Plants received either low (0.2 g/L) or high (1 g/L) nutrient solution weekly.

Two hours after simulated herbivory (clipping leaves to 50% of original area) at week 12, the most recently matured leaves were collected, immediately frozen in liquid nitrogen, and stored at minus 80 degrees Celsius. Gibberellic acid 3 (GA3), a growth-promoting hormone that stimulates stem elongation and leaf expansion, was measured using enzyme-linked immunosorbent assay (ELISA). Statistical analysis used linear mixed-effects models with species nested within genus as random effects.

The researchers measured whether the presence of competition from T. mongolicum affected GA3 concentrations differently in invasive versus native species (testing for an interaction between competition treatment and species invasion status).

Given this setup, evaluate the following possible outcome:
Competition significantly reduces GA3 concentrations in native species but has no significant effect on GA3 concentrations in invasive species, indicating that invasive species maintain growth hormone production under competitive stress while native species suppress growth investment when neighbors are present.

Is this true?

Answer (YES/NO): NO